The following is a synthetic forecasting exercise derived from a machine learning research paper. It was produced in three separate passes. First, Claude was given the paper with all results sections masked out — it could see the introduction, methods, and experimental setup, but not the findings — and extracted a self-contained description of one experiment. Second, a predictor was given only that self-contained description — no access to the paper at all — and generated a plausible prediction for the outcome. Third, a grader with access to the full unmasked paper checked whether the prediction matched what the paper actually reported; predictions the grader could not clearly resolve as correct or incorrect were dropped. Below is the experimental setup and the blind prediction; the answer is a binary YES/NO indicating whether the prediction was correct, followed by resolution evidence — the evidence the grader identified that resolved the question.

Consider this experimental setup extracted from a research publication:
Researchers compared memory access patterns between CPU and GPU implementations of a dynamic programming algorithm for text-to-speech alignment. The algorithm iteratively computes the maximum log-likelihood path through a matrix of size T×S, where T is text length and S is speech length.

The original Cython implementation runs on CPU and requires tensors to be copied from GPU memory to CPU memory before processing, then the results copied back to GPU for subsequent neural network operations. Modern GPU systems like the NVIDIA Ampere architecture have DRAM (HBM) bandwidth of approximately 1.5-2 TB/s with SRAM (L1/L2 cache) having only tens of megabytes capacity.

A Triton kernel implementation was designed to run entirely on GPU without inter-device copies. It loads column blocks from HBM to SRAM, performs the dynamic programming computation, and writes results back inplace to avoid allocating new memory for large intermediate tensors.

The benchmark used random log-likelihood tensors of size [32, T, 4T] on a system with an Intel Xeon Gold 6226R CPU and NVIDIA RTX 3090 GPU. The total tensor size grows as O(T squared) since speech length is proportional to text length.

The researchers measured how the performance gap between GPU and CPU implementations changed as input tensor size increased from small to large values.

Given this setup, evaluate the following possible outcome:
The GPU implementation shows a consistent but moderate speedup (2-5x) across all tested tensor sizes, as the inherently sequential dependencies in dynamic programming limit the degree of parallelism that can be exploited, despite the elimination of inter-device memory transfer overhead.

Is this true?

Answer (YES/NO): NO